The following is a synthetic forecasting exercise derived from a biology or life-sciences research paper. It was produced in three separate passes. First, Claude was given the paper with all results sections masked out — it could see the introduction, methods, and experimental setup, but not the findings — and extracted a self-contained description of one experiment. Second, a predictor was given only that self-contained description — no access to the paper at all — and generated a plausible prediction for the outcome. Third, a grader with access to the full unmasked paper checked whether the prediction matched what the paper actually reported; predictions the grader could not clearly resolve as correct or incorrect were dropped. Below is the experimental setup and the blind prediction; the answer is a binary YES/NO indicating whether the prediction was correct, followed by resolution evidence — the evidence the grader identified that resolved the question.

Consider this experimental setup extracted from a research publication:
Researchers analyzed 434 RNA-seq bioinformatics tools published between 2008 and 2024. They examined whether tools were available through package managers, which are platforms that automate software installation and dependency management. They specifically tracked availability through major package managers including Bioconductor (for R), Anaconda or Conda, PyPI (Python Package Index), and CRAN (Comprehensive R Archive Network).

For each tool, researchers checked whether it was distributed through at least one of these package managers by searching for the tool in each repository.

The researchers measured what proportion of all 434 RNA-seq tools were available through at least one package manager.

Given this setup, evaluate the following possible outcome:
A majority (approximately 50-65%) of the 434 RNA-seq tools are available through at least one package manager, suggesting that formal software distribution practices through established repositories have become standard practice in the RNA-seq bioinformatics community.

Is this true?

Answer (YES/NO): NO